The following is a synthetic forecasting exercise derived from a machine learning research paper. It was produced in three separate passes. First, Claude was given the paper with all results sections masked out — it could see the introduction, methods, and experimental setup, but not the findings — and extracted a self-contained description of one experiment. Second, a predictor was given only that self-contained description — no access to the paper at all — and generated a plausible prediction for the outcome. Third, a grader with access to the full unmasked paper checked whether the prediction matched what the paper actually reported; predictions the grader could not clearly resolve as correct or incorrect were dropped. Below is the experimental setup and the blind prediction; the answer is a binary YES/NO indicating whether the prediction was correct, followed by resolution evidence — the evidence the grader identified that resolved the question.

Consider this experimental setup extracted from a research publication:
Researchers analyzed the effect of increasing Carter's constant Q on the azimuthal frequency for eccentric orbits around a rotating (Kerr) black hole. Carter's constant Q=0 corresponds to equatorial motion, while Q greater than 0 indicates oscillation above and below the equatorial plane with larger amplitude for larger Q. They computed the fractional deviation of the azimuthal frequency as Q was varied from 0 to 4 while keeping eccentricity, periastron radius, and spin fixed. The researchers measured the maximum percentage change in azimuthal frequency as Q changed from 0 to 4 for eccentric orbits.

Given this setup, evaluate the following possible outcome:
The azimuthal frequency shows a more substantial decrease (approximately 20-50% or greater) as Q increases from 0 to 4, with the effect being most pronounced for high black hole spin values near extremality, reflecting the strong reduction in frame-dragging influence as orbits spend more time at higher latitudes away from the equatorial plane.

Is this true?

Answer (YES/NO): NO